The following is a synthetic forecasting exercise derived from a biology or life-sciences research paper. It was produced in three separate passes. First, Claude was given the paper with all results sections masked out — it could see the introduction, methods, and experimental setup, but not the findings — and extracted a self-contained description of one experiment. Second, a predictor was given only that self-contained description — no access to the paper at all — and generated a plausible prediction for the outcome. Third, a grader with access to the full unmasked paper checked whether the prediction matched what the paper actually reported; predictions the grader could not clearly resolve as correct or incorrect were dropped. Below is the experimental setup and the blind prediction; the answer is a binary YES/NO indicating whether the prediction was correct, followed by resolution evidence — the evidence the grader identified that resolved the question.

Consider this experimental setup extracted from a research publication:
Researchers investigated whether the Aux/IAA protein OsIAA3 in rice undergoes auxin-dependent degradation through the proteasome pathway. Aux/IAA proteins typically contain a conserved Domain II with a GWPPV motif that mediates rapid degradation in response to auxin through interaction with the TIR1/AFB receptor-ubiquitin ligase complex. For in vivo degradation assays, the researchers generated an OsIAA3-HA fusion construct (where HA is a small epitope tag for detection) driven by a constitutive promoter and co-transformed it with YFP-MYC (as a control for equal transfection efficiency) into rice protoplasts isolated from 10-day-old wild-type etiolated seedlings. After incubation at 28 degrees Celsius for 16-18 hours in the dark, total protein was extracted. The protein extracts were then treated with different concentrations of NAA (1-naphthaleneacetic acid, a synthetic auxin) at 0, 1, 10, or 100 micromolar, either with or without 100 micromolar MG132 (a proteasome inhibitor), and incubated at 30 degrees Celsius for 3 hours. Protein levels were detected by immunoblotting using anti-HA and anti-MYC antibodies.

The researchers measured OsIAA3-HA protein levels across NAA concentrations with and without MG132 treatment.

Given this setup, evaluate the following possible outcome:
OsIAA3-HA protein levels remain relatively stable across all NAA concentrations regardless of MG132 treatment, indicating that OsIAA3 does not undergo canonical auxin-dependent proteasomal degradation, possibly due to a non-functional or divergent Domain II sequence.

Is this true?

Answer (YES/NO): NO